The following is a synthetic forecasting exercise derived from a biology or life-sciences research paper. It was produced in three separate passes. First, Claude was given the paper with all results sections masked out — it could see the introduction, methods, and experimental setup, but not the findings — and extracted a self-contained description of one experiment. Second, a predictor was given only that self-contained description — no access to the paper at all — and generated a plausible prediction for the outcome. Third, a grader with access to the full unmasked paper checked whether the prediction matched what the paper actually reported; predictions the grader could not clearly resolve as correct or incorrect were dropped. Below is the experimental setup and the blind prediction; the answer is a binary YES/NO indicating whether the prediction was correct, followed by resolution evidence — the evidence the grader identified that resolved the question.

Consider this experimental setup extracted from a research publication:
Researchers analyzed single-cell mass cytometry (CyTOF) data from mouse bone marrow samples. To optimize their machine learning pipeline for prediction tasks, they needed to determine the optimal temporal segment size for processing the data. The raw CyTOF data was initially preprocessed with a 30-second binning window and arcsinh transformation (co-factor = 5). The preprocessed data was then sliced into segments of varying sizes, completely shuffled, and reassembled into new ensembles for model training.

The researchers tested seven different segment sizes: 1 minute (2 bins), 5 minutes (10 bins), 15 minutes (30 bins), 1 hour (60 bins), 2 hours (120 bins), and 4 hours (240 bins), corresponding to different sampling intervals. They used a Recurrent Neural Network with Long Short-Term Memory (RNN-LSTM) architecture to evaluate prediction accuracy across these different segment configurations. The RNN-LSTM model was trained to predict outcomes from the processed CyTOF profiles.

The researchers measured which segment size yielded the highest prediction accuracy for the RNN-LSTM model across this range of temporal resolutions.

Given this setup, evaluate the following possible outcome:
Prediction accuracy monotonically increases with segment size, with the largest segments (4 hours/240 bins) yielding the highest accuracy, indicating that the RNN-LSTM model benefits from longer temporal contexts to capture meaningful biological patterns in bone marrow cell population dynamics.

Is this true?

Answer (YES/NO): NO